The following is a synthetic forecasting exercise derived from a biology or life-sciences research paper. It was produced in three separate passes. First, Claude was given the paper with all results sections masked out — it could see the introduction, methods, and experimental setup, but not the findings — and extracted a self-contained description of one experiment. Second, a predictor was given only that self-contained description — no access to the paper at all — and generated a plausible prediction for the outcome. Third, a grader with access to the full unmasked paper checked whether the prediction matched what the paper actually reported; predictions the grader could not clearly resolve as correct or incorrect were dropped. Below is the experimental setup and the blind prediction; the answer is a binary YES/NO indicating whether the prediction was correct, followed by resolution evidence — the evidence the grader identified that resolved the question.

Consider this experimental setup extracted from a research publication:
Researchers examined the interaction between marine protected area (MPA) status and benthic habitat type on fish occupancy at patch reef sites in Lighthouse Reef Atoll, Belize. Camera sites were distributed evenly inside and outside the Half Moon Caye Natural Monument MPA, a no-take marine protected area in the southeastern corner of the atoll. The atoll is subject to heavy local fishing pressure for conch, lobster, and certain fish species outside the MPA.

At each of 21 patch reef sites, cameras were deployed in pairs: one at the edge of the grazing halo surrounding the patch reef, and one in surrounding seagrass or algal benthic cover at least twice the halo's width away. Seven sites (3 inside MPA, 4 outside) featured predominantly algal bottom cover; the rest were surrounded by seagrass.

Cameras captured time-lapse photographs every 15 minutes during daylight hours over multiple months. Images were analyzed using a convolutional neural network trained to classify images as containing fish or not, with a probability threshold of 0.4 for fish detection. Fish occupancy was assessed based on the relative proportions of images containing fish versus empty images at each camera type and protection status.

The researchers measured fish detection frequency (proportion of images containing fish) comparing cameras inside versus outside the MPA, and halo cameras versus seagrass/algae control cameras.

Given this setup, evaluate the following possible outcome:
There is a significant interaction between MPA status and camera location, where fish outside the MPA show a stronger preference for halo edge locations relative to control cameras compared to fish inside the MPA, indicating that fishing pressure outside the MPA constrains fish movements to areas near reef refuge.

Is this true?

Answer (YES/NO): YES